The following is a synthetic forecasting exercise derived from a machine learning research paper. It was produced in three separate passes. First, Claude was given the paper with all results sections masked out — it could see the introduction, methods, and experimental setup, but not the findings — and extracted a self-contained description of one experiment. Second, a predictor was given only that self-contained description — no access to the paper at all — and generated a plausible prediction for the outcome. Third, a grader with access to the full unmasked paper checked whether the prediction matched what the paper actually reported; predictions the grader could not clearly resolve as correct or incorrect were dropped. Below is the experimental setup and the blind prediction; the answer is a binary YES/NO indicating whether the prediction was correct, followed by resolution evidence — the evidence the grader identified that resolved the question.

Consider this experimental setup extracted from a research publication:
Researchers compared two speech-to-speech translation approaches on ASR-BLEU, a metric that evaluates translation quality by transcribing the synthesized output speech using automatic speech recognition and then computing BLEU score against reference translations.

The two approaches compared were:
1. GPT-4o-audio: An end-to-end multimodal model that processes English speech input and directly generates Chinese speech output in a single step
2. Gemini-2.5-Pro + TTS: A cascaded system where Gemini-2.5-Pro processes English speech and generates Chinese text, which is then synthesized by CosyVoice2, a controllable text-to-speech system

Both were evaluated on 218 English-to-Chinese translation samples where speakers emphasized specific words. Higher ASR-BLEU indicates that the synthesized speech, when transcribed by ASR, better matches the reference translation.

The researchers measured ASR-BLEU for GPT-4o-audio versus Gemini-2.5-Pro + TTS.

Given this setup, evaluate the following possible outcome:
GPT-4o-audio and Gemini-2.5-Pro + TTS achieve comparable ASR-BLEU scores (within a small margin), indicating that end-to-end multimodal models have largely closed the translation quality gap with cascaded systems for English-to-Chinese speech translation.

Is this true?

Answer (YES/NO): YES